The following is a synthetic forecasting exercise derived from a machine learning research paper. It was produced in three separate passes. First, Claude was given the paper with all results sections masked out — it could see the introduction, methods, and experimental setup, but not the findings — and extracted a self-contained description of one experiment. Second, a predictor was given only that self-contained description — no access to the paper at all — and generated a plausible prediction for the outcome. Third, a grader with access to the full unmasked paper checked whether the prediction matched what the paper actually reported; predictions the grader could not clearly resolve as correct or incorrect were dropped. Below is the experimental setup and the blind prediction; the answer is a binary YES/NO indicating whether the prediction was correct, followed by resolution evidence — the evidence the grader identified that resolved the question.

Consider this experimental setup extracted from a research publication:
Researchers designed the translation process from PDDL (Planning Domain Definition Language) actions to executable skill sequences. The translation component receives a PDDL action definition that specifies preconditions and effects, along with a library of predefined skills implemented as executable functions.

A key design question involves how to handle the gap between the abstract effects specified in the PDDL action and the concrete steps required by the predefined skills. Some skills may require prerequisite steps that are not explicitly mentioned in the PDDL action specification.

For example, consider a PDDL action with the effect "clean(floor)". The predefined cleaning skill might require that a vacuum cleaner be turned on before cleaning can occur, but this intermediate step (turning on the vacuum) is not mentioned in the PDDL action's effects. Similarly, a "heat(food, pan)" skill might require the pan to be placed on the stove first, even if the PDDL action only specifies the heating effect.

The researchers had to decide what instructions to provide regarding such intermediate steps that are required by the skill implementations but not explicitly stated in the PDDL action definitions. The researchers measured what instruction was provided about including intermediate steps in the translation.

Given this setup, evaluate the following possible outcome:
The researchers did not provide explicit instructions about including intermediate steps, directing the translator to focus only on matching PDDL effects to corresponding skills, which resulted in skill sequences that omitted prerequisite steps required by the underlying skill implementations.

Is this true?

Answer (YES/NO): NO